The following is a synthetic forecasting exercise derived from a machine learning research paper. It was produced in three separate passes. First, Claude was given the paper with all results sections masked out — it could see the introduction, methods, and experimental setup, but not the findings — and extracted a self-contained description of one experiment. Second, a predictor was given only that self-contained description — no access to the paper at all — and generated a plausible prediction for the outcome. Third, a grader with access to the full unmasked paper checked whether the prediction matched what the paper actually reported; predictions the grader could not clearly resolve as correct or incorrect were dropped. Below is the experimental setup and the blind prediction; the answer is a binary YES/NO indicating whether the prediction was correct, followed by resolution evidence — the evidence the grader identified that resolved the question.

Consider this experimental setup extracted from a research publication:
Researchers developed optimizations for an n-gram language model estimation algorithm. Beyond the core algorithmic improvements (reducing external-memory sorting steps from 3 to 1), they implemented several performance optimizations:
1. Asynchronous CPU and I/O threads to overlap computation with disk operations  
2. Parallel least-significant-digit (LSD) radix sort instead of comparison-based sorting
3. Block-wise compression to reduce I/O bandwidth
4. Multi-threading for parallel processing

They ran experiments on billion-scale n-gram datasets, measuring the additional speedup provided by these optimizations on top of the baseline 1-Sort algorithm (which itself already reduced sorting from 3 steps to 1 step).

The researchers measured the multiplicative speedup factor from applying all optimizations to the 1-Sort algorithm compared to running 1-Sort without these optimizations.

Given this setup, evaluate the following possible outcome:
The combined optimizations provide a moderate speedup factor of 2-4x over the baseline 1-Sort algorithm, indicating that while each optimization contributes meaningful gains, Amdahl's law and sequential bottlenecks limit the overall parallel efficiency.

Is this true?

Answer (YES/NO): NO